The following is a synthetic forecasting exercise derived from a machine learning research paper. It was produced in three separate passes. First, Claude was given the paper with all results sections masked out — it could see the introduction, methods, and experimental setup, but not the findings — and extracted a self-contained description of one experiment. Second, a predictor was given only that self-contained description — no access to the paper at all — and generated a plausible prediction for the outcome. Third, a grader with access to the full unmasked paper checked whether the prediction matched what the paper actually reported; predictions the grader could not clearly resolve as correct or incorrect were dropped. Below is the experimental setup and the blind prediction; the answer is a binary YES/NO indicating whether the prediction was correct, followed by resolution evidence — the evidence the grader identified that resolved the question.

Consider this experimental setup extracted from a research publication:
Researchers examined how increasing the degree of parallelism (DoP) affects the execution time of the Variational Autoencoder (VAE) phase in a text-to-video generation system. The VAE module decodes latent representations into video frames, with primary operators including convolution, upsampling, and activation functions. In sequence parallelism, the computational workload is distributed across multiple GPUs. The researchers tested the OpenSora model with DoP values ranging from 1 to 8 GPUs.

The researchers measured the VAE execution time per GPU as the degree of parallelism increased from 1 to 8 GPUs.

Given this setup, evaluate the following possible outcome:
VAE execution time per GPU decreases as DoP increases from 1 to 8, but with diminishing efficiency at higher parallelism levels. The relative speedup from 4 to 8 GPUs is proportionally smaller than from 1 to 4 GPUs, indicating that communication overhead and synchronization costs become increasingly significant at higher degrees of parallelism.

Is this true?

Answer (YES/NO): NO